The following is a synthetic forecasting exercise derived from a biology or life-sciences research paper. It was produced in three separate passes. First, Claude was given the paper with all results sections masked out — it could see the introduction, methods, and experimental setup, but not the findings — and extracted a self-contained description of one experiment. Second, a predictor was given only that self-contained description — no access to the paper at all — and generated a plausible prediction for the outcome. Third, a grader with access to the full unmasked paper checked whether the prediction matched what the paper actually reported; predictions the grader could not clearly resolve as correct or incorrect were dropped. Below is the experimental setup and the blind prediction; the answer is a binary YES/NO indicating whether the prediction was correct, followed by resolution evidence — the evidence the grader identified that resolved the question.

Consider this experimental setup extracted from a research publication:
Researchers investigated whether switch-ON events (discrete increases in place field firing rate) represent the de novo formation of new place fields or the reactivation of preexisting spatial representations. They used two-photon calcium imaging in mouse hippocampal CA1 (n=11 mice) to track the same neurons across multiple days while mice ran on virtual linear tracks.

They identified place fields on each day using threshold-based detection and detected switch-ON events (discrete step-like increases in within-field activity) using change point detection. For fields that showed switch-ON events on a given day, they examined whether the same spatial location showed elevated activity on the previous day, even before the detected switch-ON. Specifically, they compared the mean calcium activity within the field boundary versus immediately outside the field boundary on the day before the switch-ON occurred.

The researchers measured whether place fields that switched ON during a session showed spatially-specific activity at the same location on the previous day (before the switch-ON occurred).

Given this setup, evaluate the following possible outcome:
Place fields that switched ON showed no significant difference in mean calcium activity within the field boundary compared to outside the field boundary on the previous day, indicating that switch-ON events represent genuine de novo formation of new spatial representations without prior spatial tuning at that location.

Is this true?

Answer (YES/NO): NO